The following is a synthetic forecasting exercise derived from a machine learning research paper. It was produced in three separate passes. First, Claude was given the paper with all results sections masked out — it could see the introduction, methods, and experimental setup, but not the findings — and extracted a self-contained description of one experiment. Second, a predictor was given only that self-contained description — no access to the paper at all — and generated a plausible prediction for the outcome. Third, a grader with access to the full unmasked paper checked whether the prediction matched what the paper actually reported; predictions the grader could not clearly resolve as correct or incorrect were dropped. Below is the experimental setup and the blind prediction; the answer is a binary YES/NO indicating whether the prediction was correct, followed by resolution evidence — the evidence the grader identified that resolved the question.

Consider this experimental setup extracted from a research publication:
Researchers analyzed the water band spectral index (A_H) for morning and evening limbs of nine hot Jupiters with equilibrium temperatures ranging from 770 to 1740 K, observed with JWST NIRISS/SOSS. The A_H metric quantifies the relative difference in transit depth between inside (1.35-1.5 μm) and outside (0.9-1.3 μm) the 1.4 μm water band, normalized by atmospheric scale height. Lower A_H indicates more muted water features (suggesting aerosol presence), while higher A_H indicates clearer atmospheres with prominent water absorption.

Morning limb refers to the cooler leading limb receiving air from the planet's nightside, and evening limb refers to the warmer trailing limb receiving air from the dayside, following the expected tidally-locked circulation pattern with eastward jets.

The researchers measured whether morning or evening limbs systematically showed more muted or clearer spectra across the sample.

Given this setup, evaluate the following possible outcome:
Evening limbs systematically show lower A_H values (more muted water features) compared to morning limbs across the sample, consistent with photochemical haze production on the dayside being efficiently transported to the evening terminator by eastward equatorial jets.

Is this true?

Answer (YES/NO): NO